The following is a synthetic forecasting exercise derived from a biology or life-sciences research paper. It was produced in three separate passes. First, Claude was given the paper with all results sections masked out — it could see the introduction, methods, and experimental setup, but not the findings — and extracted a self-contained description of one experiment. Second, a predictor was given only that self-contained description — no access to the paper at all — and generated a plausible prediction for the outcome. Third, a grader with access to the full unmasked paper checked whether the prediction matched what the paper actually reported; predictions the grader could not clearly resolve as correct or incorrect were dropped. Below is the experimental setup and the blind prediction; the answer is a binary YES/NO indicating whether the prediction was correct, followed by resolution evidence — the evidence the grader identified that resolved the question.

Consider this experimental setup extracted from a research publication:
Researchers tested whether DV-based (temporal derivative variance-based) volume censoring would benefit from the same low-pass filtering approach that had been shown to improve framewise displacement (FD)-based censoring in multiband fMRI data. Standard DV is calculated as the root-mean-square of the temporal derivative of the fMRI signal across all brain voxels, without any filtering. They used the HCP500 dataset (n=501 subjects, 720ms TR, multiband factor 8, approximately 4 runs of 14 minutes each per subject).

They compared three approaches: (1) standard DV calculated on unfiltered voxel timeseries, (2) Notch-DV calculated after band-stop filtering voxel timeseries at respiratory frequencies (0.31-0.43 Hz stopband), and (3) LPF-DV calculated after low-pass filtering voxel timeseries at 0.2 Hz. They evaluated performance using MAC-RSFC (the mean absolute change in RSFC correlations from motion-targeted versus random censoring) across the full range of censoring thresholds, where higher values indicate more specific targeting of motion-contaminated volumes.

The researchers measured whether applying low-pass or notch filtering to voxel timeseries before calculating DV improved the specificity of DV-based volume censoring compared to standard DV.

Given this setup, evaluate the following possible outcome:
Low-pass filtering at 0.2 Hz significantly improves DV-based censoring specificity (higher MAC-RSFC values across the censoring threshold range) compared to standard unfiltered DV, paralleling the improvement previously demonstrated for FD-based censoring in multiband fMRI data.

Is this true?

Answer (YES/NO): YES